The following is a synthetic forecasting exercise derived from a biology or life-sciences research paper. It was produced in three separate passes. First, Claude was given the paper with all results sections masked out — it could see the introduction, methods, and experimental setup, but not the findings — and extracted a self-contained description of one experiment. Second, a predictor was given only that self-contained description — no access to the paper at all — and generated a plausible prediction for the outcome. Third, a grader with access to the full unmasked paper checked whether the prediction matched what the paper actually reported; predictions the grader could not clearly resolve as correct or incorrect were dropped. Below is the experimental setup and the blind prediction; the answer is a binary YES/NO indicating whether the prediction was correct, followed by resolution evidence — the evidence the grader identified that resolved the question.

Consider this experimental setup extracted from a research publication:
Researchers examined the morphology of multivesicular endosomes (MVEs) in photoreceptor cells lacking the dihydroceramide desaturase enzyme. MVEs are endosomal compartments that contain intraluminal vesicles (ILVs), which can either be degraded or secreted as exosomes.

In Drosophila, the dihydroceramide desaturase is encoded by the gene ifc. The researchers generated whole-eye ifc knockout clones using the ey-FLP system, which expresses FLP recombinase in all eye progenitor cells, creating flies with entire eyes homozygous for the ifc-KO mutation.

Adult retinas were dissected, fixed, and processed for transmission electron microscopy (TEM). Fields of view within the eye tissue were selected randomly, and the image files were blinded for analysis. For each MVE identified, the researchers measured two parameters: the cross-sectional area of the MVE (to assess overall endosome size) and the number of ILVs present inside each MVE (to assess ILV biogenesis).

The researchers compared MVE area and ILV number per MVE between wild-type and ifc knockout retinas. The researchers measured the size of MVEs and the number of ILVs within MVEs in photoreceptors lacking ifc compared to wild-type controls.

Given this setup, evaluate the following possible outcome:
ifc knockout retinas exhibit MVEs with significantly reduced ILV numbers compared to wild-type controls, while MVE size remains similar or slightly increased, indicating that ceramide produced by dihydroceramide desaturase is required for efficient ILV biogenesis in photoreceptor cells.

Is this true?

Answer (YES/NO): NO